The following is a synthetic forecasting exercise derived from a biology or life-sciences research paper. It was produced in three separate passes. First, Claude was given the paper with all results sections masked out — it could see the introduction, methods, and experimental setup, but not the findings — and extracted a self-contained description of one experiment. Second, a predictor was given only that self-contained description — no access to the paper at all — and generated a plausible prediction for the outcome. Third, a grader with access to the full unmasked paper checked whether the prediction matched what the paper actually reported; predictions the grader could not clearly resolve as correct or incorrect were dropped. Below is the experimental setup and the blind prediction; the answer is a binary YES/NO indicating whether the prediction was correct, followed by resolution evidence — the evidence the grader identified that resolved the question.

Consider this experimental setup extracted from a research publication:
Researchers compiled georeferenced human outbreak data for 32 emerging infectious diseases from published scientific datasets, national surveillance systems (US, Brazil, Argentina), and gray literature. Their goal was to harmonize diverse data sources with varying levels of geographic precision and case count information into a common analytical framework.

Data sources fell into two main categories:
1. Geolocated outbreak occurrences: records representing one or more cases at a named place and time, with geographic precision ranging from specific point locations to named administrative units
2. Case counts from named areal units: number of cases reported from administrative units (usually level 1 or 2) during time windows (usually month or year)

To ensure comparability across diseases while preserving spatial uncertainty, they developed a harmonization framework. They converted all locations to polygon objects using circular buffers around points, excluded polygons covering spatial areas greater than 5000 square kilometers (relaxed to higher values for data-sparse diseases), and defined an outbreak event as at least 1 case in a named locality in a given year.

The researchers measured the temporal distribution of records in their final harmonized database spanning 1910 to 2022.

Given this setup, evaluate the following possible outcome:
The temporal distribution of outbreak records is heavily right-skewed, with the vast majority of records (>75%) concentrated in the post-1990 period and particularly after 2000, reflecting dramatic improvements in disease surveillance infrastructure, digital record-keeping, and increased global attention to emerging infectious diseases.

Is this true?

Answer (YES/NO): YES